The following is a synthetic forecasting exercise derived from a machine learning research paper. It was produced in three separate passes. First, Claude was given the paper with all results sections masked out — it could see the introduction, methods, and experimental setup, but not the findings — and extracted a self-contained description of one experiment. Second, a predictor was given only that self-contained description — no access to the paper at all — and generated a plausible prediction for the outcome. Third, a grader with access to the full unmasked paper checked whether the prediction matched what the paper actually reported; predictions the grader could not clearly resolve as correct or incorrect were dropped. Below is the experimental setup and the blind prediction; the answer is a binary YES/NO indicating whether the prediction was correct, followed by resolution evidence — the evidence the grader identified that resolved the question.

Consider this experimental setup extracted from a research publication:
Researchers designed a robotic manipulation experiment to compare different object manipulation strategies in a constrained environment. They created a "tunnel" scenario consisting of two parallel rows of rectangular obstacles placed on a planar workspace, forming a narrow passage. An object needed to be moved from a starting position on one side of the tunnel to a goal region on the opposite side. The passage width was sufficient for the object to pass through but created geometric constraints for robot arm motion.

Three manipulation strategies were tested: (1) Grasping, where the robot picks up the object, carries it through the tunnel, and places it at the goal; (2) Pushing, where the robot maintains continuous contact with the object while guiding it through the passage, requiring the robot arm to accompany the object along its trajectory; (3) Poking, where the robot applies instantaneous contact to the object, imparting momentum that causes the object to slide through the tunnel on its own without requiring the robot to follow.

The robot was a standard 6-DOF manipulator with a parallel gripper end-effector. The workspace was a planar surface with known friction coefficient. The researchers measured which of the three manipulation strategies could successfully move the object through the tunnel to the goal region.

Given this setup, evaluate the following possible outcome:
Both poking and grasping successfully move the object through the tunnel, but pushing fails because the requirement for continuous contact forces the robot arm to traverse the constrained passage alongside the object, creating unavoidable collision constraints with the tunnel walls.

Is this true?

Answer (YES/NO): YES